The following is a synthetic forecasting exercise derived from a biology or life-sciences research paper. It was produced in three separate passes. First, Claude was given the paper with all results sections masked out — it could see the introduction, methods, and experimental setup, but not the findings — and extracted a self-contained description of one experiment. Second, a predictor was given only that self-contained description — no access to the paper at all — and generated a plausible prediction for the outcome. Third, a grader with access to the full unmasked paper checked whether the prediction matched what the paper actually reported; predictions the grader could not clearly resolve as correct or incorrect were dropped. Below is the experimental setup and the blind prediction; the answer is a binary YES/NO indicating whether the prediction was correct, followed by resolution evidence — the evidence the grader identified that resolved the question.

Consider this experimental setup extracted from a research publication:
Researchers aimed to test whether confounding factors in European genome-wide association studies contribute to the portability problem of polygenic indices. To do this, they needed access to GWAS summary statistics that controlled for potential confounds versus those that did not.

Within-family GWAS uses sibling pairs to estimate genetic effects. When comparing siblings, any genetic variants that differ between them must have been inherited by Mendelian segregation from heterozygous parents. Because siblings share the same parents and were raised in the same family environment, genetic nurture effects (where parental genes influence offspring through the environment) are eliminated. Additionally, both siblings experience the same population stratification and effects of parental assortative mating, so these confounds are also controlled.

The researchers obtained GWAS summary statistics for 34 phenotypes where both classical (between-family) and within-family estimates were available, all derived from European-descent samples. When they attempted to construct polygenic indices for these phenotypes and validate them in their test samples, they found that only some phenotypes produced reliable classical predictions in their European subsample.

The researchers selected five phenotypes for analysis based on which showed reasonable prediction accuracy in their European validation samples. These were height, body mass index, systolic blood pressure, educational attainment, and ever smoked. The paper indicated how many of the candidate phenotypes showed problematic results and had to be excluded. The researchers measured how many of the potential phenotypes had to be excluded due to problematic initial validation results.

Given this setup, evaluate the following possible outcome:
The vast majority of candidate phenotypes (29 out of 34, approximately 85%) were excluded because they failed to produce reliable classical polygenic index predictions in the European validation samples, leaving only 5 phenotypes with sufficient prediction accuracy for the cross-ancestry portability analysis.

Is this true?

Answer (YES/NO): NO